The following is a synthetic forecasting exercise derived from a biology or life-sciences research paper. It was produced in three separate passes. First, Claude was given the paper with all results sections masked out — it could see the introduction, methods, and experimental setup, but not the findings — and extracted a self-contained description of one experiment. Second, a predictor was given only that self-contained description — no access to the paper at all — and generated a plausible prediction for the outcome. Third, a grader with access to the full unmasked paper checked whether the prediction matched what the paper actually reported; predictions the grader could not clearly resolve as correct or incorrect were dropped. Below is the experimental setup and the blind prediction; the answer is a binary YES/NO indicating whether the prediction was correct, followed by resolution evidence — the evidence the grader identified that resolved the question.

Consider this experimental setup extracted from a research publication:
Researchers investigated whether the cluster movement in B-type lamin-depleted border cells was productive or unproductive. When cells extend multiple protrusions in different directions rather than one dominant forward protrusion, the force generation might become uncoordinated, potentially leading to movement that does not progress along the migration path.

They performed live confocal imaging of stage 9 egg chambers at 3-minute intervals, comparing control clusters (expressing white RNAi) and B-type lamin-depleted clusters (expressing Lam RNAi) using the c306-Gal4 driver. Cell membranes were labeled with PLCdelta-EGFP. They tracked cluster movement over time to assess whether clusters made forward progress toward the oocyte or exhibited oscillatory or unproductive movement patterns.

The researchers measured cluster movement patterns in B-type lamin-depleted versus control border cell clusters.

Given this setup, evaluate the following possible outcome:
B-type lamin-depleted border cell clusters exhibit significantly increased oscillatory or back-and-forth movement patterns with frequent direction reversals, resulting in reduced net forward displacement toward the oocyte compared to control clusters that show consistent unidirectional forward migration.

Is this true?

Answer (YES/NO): YES